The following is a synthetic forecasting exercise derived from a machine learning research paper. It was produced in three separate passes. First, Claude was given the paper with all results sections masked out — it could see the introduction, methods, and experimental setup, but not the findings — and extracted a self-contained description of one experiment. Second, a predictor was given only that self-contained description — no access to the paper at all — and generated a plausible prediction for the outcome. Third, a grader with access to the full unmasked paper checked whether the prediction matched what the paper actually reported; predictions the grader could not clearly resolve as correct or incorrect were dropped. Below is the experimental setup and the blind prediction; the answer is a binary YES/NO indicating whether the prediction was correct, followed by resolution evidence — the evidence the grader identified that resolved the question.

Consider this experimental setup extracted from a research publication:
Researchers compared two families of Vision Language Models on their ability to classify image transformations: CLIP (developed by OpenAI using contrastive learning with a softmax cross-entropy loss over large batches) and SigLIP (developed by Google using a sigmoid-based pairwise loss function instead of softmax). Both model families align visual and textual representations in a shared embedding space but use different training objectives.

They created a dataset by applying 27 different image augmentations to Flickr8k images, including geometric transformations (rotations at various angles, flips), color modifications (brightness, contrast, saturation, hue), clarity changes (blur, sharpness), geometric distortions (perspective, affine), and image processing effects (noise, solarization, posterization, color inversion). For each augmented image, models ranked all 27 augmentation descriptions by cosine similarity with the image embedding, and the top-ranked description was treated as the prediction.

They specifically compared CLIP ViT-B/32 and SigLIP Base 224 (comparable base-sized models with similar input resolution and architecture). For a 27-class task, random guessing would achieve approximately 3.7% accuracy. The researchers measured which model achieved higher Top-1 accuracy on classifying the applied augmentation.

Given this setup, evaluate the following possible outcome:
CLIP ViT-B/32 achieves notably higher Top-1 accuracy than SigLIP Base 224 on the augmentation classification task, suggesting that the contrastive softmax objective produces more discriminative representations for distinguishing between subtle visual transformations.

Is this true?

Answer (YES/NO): NO